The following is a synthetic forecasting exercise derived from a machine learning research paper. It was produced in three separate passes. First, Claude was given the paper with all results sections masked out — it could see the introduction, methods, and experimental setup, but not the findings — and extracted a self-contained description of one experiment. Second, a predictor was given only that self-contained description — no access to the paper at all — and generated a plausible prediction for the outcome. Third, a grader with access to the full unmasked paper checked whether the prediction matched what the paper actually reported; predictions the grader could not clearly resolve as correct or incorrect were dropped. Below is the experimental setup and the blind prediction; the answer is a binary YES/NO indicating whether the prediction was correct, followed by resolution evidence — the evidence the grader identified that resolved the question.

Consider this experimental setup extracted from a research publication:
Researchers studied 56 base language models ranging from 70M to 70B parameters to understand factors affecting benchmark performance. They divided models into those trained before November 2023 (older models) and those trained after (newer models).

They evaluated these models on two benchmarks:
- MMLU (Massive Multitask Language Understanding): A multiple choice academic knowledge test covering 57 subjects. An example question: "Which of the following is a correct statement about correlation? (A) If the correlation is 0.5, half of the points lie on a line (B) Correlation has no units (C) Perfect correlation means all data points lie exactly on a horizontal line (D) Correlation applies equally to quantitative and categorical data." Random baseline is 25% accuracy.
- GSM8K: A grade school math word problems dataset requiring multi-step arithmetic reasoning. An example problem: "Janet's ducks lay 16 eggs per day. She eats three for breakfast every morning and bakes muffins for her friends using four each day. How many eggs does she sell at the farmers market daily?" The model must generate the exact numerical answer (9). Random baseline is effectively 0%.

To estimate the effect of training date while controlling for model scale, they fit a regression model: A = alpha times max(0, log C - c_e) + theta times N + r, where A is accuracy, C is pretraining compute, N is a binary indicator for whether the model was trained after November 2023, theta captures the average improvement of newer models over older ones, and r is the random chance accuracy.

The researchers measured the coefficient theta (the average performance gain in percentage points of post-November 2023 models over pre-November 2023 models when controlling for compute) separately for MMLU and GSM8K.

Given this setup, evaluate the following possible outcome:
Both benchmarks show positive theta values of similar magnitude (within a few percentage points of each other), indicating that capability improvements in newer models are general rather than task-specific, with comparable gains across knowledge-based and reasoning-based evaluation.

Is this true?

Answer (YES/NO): NO